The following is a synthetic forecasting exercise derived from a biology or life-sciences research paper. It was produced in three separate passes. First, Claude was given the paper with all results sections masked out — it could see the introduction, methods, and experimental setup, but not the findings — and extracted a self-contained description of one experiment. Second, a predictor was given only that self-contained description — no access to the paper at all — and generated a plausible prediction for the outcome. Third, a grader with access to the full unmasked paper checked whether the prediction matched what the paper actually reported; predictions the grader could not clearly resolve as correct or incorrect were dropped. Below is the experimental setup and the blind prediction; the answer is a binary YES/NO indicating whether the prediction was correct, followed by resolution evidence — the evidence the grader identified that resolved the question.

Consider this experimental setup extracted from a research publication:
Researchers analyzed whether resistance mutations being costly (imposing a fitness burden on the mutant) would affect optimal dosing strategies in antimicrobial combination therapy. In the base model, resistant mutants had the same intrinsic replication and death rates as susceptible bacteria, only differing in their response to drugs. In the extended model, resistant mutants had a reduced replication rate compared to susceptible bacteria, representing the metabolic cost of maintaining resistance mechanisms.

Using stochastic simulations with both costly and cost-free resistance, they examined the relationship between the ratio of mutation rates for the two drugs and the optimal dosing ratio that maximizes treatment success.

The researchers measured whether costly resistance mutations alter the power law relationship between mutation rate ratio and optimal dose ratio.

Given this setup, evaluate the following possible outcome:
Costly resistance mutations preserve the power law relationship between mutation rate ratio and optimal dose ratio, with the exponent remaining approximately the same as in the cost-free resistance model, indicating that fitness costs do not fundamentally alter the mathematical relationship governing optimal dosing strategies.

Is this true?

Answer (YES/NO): NO